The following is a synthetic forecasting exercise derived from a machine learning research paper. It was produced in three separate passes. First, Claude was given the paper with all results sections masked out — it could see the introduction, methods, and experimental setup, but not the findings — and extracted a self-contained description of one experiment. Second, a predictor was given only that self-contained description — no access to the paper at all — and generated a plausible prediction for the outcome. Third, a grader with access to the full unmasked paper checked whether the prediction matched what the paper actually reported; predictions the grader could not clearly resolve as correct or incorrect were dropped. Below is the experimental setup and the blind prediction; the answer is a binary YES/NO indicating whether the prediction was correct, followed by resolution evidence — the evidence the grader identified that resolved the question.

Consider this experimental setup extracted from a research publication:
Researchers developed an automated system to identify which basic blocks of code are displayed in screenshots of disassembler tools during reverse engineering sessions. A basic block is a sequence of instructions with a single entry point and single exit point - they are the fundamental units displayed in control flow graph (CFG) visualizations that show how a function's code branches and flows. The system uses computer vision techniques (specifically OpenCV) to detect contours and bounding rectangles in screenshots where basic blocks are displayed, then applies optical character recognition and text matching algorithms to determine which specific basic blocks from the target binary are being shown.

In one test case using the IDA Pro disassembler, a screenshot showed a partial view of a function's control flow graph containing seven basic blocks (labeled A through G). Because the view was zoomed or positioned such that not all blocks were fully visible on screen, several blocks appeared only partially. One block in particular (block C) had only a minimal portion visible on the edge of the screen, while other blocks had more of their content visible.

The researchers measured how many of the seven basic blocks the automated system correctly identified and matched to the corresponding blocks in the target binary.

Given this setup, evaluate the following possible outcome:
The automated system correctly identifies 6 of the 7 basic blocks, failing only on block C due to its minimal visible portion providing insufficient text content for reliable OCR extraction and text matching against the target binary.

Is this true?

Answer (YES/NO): YES